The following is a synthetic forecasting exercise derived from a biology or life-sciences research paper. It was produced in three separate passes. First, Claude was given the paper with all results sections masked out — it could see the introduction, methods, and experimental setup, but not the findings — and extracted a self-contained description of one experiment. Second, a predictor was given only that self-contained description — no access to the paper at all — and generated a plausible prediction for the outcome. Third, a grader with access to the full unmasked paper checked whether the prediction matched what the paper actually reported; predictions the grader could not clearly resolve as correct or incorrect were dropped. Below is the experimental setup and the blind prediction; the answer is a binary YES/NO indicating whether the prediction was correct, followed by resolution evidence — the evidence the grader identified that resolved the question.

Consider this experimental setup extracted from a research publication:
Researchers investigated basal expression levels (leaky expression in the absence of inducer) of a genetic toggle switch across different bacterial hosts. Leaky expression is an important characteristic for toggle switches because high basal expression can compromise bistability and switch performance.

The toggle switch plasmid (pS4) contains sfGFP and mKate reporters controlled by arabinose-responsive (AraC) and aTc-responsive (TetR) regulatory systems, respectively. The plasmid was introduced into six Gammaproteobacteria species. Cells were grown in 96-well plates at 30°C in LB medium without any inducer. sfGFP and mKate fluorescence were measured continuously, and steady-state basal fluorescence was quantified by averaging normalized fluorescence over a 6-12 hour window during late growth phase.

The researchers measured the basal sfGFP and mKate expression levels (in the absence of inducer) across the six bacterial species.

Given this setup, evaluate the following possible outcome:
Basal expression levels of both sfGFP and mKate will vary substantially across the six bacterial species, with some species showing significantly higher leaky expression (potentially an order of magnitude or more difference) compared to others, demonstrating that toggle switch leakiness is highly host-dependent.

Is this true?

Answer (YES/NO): NO